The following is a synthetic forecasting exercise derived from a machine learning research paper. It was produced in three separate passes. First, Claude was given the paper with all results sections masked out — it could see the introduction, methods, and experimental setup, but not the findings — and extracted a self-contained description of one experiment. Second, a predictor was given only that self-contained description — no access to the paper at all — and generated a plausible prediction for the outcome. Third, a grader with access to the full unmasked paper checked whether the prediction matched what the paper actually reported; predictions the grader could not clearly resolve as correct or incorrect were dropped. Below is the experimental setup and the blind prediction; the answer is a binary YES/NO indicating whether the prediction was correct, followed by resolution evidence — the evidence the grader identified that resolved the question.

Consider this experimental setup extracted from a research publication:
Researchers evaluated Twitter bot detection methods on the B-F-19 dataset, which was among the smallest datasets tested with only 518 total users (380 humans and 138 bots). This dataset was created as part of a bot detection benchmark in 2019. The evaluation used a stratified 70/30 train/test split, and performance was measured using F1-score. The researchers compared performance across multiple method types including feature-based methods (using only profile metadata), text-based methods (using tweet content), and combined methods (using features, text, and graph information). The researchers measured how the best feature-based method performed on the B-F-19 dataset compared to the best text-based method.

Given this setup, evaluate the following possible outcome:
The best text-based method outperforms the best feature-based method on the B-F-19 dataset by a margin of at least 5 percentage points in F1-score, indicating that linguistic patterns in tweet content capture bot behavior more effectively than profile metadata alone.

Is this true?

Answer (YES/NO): NO